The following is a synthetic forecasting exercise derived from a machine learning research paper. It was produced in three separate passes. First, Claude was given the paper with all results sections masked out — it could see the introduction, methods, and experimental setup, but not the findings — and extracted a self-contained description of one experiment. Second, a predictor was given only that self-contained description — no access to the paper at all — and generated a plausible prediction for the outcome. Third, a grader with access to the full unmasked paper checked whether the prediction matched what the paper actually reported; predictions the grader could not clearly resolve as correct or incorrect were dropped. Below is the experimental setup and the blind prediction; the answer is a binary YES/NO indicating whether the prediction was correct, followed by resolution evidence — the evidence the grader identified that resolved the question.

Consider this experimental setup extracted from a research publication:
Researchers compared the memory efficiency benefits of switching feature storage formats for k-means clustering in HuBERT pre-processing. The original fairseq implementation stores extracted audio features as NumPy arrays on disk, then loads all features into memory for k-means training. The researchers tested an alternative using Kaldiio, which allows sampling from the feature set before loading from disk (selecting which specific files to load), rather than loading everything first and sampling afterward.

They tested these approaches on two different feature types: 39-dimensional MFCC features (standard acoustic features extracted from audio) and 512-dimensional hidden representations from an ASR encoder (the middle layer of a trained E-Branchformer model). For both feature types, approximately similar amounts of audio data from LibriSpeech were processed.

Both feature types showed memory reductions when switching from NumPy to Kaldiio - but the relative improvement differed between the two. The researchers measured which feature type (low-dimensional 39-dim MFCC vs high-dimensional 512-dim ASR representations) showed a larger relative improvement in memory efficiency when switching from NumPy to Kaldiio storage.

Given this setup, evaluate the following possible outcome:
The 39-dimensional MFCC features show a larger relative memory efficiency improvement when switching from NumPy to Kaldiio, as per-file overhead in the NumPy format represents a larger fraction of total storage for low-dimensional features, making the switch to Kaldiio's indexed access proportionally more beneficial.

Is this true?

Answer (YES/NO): YES